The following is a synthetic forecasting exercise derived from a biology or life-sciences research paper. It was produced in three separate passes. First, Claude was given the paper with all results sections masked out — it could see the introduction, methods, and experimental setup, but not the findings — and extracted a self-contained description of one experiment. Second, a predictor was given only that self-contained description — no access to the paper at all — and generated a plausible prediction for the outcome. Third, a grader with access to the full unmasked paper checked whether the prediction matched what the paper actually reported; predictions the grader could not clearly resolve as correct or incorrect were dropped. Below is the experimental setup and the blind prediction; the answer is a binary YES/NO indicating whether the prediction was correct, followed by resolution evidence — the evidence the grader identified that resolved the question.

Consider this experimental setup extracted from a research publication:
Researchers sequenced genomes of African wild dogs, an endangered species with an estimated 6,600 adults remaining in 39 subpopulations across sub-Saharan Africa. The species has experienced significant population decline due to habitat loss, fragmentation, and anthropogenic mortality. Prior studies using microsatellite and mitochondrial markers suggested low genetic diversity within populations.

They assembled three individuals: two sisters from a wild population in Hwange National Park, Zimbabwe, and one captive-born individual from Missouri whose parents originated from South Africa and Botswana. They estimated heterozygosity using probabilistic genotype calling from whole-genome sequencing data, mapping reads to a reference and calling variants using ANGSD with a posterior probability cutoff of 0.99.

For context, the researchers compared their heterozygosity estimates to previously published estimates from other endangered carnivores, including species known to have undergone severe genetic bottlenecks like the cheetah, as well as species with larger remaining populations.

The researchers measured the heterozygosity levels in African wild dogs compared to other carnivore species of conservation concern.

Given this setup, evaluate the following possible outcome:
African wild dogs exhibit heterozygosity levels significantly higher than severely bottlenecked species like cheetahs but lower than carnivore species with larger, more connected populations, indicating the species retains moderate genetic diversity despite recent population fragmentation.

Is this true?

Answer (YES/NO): NO